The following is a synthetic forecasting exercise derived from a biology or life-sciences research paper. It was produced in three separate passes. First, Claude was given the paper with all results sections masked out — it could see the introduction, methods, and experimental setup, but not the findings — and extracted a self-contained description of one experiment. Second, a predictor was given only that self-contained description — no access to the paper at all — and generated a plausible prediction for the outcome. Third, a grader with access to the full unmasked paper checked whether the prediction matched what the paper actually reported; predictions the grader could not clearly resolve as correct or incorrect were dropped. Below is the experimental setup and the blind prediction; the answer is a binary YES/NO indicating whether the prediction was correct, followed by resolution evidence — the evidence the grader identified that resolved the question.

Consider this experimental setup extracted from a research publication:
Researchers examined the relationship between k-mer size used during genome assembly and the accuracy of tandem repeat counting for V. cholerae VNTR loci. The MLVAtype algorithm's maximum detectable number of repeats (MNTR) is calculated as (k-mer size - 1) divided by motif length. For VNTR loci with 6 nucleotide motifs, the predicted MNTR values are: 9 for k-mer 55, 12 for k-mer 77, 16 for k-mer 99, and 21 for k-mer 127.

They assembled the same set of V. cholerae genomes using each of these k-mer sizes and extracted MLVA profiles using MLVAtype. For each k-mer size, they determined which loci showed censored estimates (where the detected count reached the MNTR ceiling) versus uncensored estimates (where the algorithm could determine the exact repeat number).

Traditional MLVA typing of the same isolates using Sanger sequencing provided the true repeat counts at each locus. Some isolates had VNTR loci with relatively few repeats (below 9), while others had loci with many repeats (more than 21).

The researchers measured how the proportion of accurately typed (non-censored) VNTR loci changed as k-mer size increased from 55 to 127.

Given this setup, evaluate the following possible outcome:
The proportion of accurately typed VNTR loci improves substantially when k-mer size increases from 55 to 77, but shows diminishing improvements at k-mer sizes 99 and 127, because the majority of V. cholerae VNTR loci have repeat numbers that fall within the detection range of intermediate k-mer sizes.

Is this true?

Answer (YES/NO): NO